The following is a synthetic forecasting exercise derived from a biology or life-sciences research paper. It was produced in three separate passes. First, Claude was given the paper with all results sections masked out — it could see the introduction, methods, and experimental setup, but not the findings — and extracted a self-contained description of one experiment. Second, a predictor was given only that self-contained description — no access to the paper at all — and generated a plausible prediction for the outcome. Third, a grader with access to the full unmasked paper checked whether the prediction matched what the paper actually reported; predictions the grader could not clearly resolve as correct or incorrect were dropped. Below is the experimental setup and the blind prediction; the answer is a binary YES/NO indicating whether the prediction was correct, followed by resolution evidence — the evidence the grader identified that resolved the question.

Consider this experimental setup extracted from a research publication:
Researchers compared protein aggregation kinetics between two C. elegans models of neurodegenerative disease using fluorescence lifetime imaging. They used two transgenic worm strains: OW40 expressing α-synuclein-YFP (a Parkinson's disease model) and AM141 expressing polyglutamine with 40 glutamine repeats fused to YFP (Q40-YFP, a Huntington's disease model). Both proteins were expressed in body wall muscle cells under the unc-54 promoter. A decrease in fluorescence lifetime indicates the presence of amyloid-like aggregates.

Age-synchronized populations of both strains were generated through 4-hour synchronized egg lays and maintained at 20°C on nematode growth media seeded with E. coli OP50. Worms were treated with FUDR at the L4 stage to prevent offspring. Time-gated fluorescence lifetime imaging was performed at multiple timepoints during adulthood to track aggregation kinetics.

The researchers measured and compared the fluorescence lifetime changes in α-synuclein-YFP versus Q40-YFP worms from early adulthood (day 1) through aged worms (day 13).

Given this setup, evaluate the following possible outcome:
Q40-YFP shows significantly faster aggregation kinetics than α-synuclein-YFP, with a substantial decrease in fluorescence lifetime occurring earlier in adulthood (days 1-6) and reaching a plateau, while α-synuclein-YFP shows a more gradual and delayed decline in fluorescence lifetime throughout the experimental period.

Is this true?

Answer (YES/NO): NO